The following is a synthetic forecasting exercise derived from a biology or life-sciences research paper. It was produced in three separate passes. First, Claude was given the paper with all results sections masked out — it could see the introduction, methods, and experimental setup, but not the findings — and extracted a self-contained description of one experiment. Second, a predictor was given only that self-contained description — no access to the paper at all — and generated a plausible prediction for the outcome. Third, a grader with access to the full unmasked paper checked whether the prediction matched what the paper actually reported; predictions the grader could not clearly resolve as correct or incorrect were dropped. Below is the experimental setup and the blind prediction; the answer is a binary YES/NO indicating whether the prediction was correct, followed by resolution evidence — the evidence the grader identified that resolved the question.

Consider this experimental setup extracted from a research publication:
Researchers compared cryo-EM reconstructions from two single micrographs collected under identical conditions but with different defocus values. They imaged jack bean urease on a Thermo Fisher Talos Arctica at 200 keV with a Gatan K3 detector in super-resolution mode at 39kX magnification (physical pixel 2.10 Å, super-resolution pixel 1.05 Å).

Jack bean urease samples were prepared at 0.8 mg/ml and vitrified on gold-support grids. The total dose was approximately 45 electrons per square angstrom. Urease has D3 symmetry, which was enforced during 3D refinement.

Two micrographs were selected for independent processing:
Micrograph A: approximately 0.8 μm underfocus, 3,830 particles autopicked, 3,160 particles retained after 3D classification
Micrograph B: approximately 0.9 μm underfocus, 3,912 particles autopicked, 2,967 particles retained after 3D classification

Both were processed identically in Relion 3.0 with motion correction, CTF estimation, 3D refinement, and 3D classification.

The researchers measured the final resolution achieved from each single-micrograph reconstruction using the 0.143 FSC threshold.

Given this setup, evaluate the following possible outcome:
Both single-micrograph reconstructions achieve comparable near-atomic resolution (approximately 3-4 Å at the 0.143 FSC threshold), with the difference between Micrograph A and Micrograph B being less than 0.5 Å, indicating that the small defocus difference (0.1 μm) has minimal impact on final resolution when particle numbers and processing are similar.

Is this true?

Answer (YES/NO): NO